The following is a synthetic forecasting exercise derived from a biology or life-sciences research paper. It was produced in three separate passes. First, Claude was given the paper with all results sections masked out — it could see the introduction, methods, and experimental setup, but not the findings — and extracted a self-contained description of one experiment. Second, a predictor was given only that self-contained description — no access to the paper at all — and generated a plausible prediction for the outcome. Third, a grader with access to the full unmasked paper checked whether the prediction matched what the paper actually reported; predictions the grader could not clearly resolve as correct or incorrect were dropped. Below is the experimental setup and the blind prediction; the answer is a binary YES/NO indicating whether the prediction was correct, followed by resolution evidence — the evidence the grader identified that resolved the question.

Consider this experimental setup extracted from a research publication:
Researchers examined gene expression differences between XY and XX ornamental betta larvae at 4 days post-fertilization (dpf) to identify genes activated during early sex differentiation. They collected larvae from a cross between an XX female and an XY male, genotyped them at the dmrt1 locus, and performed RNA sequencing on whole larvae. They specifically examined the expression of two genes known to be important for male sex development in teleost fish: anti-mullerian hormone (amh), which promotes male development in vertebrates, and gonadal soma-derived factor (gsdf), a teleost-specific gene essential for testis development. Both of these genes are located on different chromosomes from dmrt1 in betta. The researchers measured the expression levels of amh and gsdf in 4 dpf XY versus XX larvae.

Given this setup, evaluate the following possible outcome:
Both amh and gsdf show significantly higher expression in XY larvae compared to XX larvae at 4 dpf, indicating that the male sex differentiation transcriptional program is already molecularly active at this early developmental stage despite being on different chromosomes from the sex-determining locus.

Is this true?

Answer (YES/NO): YES